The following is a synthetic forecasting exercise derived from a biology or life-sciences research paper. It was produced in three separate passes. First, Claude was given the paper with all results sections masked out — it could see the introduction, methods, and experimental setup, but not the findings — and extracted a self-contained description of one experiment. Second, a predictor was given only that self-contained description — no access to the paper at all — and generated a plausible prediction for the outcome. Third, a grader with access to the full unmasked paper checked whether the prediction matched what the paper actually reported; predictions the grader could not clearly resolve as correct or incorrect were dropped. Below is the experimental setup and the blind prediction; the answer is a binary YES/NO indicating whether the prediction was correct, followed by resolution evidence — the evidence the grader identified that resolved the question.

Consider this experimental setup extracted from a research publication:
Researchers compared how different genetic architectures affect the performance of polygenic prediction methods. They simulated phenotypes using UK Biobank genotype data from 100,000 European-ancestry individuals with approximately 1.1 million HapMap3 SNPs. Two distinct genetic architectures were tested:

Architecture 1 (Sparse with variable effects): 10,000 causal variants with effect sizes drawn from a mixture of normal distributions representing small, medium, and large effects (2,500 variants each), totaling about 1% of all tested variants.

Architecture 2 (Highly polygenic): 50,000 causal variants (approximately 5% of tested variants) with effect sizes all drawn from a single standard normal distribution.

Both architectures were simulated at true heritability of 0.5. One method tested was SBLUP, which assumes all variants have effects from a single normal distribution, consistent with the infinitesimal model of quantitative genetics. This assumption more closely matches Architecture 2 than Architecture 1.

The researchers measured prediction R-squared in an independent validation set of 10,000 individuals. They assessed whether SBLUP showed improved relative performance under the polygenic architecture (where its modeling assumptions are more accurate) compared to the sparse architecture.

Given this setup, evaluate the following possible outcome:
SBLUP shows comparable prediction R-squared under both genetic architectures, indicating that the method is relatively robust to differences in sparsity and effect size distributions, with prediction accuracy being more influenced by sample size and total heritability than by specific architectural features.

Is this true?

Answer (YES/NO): NO